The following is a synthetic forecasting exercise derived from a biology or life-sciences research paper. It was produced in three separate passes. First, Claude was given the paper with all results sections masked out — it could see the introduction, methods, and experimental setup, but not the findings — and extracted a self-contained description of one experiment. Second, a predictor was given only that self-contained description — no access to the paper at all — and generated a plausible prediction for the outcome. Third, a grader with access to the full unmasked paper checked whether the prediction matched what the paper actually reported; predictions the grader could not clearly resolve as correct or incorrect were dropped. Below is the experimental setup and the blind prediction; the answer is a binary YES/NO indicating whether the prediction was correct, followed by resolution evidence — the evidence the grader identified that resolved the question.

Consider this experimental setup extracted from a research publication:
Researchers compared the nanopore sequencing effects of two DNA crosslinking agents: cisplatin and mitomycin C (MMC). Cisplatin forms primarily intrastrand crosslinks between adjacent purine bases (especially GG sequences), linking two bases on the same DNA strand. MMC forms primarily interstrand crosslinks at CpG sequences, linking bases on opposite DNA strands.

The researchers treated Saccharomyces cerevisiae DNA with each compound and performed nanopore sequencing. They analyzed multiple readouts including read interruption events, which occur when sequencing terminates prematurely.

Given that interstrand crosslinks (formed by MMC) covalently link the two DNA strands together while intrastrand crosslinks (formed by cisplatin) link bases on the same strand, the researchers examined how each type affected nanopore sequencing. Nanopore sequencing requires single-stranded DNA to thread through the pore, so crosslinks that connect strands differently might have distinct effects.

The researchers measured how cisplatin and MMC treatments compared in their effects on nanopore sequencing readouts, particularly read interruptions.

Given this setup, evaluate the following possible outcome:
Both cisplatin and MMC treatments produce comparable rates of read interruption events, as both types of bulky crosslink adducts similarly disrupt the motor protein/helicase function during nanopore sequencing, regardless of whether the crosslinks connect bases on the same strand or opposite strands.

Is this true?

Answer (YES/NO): NO